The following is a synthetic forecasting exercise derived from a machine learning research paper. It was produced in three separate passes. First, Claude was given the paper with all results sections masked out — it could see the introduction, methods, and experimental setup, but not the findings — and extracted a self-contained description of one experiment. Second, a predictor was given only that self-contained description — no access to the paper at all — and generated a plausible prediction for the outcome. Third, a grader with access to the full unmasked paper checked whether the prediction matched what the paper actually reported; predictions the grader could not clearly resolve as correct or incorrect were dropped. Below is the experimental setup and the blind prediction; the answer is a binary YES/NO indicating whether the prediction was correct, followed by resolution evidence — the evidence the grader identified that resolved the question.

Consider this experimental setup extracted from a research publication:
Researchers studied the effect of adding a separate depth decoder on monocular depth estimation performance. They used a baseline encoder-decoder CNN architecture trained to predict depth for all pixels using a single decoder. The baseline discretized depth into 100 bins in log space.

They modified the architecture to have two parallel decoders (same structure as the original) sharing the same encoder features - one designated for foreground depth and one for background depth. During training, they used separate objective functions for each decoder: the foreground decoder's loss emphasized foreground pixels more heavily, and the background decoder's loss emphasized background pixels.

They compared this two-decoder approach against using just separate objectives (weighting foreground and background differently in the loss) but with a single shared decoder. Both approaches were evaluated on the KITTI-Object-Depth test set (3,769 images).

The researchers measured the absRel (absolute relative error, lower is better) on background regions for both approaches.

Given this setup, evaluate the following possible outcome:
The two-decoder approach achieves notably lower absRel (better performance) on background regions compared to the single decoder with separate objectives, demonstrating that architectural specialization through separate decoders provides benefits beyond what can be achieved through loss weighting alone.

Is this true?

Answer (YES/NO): YES